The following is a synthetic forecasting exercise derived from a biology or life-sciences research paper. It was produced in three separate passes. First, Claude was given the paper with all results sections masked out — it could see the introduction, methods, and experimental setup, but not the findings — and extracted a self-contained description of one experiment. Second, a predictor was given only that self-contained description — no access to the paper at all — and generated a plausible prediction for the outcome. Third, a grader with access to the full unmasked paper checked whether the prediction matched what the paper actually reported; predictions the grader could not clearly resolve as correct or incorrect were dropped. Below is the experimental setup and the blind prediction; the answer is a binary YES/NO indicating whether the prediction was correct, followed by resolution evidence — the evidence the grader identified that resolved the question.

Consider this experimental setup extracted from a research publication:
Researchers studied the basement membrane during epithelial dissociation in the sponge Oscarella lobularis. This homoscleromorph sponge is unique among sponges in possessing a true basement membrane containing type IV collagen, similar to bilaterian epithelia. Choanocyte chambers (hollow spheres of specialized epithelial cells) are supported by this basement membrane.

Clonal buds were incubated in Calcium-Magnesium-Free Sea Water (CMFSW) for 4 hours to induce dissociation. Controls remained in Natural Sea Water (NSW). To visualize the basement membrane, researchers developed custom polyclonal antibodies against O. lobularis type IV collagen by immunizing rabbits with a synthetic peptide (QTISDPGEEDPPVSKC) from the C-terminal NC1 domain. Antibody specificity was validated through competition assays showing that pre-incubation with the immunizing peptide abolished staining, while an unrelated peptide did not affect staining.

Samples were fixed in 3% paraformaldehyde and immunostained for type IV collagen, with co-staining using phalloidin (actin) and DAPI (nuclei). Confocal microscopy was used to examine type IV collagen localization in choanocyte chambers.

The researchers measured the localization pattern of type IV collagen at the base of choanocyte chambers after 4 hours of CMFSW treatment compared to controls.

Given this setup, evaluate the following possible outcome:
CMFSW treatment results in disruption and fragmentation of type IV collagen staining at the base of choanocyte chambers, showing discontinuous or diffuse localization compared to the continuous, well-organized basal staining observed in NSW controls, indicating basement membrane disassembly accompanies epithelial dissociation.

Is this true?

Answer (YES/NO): NO